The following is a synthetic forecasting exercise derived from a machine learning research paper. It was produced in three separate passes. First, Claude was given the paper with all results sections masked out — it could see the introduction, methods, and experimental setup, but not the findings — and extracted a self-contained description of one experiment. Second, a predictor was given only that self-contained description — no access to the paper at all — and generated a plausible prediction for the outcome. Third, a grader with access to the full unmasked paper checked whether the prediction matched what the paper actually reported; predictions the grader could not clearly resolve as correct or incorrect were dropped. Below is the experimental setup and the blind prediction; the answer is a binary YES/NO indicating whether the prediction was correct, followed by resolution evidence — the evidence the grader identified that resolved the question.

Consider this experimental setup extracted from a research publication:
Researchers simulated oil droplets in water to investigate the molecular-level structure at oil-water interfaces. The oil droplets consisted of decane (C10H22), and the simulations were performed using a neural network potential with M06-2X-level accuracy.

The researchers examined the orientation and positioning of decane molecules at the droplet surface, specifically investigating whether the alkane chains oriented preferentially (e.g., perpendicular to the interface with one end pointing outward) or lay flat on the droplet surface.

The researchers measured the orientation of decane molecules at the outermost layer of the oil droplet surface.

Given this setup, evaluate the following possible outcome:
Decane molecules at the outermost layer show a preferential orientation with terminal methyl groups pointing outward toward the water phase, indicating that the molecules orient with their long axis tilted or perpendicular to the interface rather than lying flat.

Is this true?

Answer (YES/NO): NO